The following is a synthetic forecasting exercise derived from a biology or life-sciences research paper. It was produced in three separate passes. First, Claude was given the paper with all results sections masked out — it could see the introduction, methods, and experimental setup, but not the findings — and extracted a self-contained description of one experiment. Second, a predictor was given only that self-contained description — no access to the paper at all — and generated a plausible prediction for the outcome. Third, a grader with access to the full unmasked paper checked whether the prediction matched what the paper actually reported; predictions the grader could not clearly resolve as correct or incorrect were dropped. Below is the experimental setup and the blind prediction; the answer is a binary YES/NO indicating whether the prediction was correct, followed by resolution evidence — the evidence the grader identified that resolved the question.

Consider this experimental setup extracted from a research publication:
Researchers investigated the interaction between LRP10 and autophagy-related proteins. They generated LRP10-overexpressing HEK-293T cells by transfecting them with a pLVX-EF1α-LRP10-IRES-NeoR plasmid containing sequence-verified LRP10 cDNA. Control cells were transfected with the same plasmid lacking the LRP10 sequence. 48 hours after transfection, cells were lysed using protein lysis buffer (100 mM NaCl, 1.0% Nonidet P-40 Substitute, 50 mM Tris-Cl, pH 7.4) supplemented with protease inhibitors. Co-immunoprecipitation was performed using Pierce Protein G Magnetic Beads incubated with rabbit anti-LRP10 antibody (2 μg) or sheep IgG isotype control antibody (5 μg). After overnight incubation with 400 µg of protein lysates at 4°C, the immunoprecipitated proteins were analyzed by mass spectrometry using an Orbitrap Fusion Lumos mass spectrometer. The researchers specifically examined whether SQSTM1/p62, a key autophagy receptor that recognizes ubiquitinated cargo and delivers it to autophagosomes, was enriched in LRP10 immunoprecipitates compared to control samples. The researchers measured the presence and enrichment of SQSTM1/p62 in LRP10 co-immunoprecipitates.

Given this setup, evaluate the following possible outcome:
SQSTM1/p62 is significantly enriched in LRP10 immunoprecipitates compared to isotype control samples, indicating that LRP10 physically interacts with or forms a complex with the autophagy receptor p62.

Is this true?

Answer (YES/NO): YES